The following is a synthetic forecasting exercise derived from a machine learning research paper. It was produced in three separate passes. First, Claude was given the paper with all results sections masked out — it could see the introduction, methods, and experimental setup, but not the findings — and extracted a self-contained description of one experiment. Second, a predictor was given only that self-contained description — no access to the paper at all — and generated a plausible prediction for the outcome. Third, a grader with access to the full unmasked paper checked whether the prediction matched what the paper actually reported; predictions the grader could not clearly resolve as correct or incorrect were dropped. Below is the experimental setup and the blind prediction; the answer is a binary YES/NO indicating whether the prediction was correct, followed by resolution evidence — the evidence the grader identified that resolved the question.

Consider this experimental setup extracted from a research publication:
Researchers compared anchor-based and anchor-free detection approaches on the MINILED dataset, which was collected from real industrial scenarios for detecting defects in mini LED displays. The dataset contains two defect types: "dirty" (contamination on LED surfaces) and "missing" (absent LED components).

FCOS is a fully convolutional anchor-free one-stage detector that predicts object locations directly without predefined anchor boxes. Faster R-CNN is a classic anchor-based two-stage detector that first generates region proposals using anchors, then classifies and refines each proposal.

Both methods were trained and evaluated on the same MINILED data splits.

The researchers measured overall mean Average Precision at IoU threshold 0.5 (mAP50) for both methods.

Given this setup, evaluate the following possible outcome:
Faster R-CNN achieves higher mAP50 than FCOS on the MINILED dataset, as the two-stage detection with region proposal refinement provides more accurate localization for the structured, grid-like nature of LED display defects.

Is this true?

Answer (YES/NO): NO